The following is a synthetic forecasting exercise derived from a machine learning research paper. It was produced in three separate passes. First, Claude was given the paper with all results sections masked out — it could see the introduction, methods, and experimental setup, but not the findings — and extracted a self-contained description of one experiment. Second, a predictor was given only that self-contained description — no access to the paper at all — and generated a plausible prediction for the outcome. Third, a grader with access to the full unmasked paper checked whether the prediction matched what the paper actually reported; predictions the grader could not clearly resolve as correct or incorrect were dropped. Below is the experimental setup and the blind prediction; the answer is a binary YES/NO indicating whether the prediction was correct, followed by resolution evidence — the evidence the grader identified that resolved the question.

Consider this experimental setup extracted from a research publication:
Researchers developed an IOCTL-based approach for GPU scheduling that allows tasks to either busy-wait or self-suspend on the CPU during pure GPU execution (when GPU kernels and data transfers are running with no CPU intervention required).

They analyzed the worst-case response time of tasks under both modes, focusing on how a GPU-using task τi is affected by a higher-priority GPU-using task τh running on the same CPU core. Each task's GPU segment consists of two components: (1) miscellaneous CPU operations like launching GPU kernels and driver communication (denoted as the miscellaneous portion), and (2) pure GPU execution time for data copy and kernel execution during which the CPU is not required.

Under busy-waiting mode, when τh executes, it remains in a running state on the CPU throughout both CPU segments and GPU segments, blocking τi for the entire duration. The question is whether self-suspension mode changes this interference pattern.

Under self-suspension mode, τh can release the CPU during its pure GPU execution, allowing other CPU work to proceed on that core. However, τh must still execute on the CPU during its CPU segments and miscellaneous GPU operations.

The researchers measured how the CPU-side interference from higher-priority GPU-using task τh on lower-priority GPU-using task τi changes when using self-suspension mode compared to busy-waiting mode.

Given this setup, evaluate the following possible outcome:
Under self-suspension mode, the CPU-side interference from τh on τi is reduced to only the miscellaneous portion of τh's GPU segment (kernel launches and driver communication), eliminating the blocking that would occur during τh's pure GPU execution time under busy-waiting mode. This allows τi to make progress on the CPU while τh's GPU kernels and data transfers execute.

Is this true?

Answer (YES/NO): YES